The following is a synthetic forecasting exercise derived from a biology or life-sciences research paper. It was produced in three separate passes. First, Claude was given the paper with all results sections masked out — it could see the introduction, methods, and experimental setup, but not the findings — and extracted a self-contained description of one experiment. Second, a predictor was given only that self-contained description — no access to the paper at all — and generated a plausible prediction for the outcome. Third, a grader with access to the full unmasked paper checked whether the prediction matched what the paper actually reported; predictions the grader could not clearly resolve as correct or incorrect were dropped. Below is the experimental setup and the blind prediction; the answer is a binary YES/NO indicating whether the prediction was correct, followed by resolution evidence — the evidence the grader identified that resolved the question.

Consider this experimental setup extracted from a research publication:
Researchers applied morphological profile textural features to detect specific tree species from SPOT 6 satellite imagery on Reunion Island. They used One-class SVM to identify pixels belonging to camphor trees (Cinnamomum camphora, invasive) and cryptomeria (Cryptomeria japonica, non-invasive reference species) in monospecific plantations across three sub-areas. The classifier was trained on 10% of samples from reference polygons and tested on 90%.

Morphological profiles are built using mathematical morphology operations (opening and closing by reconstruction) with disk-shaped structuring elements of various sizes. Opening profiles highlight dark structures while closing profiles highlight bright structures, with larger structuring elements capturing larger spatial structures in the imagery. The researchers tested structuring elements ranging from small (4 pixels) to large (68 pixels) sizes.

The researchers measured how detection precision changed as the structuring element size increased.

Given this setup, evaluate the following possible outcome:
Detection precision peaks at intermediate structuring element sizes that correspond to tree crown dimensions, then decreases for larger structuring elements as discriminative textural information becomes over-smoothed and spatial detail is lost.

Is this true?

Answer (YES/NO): NO